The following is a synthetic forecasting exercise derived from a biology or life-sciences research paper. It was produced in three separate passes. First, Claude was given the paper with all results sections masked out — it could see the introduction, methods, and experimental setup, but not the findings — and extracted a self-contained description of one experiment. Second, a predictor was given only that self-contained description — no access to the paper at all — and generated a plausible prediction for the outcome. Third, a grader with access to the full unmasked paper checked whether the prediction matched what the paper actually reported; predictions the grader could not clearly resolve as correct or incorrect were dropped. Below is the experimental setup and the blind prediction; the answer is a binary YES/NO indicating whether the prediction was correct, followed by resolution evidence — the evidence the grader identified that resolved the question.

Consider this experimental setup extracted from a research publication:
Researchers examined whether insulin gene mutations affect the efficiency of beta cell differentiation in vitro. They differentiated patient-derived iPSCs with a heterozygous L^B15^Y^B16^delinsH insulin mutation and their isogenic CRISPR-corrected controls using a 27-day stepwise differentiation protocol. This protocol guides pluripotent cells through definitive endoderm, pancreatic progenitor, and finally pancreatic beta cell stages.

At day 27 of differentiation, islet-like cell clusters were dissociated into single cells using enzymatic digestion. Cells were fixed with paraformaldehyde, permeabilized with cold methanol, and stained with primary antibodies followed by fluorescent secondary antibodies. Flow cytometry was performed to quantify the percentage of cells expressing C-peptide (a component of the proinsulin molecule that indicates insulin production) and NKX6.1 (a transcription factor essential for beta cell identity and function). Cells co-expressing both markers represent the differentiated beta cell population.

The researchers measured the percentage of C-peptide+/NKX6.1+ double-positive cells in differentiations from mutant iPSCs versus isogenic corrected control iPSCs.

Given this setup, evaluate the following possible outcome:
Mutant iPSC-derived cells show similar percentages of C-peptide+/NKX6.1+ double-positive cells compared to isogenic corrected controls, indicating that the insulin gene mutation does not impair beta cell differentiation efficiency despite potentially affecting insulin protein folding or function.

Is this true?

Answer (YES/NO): YES